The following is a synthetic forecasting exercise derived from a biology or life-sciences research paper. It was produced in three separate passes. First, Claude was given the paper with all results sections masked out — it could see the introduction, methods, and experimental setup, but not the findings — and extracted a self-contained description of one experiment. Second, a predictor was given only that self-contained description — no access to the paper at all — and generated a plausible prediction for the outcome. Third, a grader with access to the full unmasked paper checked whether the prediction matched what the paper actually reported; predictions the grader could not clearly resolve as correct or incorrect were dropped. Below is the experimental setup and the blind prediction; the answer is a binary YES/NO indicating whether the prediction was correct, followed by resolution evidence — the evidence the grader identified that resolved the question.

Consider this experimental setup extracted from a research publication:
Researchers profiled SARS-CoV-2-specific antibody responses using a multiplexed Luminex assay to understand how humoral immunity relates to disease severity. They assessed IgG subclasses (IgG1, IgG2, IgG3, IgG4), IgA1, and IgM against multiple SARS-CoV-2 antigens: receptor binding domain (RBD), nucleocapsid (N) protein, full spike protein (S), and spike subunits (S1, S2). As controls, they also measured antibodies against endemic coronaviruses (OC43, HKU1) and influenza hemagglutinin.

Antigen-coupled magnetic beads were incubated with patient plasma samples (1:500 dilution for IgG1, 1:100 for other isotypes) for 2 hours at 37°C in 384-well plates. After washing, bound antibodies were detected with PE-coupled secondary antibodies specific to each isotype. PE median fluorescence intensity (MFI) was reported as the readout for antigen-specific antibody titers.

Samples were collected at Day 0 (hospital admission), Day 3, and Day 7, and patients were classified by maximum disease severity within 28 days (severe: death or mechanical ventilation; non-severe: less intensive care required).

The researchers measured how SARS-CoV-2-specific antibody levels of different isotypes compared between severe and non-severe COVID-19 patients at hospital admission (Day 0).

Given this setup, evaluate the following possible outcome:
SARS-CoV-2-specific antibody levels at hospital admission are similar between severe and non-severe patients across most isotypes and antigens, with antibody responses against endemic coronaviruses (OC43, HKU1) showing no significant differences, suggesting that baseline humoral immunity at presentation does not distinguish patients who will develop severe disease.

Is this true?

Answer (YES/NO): YES